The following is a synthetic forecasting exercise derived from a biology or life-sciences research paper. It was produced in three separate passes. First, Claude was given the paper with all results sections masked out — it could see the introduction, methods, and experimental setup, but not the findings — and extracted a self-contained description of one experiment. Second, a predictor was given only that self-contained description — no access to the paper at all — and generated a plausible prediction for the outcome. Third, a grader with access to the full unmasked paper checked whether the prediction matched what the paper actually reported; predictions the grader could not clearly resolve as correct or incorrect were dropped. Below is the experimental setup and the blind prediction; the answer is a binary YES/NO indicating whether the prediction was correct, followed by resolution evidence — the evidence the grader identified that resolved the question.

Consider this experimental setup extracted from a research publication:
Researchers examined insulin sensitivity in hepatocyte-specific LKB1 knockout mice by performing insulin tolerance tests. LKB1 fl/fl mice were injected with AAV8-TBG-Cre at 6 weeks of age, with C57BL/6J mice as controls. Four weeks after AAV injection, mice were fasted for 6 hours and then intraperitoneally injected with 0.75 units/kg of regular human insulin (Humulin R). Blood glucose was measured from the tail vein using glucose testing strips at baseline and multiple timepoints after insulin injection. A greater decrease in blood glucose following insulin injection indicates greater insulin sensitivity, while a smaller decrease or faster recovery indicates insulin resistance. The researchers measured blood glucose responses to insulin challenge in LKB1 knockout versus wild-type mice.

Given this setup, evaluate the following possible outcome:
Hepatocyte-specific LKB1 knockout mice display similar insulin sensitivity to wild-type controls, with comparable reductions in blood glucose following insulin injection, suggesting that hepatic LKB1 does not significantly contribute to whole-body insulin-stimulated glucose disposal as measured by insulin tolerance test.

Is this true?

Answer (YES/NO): YES